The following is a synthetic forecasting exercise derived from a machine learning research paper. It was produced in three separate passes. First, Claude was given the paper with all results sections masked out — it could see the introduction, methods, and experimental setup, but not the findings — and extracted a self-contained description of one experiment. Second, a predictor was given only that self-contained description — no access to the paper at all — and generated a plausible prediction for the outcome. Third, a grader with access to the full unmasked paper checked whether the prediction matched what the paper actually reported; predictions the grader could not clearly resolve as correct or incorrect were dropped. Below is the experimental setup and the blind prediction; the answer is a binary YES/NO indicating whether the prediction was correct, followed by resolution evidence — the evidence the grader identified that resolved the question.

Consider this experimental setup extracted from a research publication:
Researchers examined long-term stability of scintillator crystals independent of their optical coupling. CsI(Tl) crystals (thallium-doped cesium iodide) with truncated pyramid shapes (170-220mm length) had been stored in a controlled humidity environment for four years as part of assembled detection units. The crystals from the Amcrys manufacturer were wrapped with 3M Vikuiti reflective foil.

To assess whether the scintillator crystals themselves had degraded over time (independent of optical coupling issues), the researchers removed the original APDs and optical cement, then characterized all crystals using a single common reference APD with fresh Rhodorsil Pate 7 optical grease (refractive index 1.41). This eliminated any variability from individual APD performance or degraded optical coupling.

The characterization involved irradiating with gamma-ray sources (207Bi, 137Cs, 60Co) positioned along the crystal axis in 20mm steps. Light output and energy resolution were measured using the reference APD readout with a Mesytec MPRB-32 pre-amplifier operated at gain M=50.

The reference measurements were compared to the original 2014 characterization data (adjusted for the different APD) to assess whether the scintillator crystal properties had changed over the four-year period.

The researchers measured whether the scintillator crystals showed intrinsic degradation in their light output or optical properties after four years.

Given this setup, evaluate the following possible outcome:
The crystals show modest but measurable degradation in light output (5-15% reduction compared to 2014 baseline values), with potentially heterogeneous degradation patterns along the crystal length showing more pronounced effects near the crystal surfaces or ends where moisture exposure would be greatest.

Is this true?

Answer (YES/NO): NO